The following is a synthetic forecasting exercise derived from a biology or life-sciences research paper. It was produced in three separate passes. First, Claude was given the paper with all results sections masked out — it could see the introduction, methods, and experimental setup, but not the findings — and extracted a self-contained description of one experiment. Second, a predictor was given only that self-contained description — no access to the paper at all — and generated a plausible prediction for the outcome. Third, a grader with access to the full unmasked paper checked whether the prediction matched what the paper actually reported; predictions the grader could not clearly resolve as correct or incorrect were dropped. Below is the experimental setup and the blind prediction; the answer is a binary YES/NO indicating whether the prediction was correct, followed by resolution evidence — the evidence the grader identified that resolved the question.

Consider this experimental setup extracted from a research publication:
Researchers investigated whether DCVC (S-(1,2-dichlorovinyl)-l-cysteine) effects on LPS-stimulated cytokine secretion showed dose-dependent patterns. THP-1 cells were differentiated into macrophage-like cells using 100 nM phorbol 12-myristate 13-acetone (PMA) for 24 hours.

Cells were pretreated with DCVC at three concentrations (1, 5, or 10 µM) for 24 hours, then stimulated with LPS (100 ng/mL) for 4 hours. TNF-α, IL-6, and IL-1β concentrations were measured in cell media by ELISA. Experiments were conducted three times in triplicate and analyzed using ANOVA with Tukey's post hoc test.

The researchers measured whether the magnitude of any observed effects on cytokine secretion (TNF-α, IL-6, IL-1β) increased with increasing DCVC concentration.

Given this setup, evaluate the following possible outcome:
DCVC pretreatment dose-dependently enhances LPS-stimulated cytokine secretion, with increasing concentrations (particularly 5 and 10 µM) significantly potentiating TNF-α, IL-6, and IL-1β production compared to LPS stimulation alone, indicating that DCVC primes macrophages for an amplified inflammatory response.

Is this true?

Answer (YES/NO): NO